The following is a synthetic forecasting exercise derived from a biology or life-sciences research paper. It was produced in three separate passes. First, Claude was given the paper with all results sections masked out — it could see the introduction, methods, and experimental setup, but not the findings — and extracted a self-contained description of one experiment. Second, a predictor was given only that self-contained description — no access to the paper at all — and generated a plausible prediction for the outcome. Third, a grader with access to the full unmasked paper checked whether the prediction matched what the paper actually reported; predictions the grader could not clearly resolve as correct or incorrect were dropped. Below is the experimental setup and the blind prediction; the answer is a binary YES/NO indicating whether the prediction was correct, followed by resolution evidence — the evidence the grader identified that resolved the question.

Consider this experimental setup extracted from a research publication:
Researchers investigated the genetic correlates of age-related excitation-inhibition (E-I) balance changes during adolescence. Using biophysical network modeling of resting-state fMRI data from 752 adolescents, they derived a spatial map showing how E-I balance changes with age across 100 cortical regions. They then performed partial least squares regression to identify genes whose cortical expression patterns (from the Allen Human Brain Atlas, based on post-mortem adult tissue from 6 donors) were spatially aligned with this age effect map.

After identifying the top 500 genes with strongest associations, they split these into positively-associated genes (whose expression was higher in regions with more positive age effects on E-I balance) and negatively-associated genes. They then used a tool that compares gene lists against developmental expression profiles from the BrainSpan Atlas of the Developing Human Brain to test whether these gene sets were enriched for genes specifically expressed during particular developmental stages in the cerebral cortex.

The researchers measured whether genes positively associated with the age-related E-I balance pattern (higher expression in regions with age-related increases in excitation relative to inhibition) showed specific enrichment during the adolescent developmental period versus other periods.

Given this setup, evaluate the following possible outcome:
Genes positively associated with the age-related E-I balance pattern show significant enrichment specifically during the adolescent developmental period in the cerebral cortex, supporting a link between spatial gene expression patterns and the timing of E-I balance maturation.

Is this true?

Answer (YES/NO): NO